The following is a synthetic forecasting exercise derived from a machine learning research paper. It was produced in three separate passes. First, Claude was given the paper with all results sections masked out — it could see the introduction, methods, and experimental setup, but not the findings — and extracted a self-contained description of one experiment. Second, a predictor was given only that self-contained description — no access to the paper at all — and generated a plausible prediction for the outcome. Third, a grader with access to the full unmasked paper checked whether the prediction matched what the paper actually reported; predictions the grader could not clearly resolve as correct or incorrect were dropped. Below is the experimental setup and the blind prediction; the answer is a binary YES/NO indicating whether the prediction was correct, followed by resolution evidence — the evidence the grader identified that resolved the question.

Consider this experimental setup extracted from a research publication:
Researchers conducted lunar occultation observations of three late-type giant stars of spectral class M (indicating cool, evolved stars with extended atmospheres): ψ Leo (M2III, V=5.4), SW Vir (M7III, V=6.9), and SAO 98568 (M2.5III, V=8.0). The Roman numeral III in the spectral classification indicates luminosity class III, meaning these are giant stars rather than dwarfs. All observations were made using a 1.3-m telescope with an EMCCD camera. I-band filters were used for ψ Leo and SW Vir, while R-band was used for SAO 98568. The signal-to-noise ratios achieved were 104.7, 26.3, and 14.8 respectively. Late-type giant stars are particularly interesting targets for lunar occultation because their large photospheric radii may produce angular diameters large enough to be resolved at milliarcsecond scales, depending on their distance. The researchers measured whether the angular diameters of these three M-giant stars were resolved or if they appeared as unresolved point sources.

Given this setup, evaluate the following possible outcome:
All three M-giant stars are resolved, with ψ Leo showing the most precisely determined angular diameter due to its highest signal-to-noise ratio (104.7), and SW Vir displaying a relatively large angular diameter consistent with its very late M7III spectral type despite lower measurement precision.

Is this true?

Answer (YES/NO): NO